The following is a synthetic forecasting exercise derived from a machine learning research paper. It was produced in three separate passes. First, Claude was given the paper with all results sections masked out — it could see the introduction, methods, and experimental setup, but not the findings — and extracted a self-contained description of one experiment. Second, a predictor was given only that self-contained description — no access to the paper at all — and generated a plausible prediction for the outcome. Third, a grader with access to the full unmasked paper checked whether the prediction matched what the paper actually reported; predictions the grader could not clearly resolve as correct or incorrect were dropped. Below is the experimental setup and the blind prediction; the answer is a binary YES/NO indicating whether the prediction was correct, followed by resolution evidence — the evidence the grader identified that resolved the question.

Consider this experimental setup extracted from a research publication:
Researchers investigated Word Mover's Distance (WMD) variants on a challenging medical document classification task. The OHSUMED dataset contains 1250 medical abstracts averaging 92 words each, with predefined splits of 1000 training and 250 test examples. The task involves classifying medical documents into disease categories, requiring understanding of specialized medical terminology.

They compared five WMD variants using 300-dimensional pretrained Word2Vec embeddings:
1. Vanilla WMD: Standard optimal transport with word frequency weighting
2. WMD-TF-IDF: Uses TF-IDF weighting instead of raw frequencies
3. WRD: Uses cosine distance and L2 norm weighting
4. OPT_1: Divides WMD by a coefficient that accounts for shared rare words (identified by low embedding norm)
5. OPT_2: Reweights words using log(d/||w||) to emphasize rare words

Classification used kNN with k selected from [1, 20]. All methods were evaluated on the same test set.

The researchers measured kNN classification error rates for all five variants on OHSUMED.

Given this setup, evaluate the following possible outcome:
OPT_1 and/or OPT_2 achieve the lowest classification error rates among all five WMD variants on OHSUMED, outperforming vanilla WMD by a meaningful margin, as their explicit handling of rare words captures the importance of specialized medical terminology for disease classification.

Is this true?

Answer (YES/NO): YES